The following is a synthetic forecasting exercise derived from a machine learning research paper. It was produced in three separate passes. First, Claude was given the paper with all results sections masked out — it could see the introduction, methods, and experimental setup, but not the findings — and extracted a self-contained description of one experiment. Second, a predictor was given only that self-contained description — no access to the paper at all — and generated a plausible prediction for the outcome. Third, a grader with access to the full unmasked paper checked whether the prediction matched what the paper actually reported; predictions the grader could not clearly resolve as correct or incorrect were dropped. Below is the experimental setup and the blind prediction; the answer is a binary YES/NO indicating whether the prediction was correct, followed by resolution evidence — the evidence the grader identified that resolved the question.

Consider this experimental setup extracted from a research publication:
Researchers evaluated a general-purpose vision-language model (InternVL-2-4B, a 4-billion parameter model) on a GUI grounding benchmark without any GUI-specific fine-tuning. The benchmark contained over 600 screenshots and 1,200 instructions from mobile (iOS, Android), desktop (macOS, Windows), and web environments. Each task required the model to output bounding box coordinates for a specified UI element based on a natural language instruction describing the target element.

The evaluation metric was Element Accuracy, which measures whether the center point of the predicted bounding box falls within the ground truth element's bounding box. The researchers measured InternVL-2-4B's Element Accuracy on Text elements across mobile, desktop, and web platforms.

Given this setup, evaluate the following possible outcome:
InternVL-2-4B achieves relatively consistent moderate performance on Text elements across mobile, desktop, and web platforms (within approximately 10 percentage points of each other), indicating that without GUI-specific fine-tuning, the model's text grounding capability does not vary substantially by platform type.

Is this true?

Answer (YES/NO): NO